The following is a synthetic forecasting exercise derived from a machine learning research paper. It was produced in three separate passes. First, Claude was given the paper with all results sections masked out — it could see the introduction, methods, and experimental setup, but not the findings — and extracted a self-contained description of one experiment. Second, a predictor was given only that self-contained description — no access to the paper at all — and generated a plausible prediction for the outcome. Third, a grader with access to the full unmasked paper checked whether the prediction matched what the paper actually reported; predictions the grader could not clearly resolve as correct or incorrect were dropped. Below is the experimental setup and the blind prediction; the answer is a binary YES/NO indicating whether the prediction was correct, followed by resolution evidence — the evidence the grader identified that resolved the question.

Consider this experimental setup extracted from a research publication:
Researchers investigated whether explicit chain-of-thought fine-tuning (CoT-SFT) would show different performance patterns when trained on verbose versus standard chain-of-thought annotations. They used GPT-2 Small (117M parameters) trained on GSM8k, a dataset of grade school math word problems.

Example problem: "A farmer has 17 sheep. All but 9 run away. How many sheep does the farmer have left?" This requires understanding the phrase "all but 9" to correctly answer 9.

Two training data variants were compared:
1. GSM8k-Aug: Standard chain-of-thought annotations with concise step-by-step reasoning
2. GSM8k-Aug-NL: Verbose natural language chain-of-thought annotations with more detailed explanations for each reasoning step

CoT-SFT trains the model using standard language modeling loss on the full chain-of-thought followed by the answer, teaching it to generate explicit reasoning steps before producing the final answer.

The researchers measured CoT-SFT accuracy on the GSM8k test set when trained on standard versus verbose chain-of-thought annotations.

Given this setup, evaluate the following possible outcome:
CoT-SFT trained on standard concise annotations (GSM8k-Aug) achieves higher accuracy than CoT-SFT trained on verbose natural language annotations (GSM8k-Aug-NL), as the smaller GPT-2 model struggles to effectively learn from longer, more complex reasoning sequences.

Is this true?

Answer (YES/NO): YES